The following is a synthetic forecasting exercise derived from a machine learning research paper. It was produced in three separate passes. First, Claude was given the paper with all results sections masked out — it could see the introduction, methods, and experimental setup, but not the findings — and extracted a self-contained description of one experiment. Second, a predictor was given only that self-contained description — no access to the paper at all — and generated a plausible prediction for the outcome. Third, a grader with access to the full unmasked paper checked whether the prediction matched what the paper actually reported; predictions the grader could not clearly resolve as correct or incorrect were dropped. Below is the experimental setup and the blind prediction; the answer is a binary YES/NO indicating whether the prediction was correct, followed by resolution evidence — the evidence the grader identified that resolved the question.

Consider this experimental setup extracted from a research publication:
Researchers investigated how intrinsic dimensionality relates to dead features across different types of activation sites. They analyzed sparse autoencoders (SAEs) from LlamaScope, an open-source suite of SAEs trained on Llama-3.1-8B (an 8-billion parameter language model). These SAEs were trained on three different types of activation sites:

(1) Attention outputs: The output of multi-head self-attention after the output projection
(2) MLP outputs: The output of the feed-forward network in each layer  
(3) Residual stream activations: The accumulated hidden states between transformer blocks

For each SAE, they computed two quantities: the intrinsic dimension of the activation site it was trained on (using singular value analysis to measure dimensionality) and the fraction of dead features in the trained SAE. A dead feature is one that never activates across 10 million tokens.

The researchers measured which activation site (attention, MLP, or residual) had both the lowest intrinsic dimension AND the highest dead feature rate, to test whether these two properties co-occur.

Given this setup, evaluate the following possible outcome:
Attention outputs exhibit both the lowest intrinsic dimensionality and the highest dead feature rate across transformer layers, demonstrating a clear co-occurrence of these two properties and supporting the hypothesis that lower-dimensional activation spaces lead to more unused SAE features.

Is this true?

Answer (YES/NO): YES